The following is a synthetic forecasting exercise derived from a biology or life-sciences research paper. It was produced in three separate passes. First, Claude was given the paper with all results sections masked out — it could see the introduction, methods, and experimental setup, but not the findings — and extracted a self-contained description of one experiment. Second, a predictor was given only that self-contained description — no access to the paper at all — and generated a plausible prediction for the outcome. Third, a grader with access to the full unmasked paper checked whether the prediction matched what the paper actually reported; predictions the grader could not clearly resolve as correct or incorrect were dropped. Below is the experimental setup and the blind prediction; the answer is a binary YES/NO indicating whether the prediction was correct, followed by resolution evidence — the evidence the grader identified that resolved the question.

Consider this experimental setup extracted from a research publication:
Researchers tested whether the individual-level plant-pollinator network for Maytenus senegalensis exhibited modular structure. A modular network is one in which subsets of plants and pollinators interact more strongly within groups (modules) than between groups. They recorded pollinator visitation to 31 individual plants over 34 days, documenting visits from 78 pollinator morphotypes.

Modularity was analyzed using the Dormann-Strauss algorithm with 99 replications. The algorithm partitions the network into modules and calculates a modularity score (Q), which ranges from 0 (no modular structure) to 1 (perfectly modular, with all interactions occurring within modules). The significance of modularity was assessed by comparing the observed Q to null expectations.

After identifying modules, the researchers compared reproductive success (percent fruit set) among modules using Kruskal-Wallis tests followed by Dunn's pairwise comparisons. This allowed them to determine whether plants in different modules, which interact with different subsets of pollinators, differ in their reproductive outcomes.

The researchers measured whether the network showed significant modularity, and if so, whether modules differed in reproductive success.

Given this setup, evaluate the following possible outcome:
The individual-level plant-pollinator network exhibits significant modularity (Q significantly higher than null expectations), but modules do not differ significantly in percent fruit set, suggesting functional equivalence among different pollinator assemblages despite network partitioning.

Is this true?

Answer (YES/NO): NO